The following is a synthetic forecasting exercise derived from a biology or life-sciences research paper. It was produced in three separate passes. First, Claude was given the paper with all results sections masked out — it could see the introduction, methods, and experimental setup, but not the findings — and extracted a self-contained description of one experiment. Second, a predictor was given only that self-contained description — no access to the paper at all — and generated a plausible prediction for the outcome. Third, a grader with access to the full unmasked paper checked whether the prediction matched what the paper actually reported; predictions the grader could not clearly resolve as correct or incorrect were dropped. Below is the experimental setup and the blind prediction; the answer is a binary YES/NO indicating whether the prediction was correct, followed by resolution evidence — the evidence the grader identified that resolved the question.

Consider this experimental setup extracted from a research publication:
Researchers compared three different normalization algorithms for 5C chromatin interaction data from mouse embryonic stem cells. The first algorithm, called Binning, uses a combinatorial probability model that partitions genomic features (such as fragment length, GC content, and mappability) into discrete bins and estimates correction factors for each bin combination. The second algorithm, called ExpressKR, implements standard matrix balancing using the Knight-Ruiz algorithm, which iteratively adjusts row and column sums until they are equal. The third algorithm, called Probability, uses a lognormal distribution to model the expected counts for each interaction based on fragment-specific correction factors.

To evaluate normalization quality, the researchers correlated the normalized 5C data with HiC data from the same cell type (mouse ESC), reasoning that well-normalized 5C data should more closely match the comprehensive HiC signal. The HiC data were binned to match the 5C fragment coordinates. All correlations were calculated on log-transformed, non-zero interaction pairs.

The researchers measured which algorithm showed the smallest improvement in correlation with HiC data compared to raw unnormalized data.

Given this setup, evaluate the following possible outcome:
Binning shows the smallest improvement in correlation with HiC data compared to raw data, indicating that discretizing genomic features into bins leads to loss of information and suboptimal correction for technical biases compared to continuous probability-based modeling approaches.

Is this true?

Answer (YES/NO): YES